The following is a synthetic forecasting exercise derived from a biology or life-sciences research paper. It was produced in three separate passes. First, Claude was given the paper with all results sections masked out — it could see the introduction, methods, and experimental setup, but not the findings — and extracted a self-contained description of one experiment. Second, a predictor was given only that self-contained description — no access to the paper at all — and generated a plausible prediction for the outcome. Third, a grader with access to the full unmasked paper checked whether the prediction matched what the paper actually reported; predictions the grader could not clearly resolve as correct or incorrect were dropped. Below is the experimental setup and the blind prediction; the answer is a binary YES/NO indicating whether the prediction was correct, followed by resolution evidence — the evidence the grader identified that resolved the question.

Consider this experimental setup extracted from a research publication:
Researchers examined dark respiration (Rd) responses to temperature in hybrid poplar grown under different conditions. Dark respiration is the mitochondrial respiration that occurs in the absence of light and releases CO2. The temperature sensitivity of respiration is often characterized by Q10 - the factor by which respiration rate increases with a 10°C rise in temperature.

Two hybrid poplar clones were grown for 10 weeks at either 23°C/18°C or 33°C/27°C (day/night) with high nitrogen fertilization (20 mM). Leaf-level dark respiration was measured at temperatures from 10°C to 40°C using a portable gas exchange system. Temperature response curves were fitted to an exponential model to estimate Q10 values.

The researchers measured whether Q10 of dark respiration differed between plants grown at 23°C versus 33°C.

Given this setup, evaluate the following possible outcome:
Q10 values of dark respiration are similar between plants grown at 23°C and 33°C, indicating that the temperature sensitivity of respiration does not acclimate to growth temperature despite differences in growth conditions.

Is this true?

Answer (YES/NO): NO